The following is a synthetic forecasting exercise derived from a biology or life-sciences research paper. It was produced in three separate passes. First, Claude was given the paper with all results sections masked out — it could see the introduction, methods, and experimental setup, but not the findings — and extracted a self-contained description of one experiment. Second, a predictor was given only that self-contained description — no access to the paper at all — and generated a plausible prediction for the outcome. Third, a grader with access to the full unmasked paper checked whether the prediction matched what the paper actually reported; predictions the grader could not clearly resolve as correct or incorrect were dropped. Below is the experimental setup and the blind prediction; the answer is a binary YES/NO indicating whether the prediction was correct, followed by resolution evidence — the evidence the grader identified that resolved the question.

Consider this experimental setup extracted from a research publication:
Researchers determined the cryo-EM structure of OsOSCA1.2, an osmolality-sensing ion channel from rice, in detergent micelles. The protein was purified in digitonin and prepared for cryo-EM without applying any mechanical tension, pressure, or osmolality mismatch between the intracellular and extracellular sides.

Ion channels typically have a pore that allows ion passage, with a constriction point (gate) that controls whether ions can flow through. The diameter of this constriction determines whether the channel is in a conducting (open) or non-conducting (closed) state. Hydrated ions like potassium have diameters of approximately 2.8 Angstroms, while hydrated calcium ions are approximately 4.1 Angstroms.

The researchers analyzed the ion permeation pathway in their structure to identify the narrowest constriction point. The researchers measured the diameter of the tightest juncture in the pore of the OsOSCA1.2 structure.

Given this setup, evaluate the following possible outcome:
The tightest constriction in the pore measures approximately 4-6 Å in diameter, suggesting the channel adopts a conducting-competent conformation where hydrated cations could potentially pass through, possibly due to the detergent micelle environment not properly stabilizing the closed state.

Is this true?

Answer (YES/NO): NO